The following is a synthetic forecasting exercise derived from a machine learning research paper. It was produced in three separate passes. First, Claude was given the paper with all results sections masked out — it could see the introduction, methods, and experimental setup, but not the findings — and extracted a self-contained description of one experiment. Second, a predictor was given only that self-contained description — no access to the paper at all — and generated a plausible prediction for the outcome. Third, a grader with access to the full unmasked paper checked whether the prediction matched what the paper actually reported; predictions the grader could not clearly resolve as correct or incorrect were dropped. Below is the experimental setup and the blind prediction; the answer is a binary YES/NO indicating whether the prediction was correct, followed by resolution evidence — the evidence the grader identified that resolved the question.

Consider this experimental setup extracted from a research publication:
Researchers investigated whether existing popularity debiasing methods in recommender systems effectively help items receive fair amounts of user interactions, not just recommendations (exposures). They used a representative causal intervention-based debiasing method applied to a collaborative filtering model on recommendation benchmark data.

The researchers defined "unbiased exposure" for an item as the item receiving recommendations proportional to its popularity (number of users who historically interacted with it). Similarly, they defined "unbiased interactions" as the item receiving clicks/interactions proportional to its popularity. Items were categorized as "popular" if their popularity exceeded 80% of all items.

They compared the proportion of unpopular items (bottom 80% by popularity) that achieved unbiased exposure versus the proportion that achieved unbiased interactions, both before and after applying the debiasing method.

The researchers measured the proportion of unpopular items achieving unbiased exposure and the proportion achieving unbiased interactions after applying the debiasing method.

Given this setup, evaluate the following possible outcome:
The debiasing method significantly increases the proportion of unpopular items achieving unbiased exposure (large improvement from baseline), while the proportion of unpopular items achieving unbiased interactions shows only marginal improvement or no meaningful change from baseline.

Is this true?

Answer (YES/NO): YES